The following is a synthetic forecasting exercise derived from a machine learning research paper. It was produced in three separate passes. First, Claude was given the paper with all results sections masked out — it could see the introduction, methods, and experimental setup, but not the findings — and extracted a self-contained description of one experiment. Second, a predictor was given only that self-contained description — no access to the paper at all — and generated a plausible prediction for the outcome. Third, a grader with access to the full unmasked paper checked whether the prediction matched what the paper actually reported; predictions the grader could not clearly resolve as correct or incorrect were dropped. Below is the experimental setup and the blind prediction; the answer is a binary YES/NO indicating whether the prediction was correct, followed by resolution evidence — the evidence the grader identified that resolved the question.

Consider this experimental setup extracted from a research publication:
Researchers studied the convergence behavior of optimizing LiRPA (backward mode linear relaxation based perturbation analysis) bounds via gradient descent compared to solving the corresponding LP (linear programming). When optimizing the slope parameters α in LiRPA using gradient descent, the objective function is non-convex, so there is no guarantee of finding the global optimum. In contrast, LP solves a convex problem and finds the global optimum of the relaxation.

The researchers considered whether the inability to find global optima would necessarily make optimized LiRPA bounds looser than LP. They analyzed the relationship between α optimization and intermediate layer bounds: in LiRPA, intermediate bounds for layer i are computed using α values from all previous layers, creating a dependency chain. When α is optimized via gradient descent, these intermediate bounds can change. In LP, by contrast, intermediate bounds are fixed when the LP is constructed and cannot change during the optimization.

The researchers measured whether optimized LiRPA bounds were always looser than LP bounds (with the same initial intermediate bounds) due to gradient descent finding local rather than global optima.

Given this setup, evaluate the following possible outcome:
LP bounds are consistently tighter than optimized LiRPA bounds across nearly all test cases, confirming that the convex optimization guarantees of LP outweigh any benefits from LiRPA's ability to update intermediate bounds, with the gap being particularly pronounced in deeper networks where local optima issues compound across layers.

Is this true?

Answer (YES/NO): NO